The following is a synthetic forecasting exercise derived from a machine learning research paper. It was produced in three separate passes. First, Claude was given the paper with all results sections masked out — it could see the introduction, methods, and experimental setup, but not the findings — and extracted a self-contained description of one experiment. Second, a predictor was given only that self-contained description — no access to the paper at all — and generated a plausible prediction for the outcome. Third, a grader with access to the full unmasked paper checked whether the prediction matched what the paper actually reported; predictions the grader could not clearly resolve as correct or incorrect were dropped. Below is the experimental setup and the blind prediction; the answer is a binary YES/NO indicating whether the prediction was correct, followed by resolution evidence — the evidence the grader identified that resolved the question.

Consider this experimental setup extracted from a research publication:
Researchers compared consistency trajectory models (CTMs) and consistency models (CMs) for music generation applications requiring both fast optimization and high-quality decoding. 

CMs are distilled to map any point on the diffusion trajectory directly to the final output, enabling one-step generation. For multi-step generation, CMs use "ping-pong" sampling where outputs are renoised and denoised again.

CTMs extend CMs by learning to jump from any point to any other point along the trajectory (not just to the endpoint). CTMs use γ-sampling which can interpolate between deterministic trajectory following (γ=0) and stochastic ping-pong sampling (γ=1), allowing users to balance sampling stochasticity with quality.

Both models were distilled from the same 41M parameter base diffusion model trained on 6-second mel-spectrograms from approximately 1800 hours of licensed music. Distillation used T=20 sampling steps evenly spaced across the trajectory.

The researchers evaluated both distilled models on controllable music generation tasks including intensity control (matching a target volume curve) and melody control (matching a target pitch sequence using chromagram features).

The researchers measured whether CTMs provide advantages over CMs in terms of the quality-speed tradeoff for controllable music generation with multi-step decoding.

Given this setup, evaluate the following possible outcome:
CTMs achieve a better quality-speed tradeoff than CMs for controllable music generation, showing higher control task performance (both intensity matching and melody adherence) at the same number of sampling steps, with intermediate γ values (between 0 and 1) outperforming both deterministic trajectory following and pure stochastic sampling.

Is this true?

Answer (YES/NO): NO